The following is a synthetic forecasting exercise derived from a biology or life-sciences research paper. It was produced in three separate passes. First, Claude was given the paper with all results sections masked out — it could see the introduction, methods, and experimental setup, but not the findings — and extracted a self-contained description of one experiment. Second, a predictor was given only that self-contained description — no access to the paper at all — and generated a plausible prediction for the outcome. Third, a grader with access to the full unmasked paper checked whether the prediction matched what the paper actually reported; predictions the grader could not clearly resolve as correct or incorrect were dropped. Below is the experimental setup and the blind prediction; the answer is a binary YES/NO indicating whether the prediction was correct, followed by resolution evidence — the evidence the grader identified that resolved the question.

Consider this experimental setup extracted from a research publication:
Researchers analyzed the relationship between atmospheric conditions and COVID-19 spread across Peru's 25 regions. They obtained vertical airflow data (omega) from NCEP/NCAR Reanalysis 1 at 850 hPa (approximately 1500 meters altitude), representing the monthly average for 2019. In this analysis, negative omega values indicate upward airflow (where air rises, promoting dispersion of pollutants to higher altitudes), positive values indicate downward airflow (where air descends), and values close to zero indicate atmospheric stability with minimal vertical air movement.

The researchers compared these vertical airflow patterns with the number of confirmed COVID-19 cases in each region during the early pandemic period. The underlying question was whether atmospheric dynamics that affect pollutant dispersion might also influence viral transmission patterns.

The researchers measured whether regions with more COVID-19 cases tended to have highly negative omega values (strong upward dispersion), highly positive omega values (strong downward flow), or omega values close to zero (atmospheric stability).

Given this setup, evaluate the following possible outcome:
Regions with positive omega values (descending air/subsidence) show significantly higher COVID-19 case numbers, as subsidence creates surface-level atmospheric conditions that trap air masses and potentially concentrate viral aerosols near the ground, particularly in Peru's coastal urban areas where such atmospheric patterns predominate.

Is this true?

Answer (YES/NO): NO